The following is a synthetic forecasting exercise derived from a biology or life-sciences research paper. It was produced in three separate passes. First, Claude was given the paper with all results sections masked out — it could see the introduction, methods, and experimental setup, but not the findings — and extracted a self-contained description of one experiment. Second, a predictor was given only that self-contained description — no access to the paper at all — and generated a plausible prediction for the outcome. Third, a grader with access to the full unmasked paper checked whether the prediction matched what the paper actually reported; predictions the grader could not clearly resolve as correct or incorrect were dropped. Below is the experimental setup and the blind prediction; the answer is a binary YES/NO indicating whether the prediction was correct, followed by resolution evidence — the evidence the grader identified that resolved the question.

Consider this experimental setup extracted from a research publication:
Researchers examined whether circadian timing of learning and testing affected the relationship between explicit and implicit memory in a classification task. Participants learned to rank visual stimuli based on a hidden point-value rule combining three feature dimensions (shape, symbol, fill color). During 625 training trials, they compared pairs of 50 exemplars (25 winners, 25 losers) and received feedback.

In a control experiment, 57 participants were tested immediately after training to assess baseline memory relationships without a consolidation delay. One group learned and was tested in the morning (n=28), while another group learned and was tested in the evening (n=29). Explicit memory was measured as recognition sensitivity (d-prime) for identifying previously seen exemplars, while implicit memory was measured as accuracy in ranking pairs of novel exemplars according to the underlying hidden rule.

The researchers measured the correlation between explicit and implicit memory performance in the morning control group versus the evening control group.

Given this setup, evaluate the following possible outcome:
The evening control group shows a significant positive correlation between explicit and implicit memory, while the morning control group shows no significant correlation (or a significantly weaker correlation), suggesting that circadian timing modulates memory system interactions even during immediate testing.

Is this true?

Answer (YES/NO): NO